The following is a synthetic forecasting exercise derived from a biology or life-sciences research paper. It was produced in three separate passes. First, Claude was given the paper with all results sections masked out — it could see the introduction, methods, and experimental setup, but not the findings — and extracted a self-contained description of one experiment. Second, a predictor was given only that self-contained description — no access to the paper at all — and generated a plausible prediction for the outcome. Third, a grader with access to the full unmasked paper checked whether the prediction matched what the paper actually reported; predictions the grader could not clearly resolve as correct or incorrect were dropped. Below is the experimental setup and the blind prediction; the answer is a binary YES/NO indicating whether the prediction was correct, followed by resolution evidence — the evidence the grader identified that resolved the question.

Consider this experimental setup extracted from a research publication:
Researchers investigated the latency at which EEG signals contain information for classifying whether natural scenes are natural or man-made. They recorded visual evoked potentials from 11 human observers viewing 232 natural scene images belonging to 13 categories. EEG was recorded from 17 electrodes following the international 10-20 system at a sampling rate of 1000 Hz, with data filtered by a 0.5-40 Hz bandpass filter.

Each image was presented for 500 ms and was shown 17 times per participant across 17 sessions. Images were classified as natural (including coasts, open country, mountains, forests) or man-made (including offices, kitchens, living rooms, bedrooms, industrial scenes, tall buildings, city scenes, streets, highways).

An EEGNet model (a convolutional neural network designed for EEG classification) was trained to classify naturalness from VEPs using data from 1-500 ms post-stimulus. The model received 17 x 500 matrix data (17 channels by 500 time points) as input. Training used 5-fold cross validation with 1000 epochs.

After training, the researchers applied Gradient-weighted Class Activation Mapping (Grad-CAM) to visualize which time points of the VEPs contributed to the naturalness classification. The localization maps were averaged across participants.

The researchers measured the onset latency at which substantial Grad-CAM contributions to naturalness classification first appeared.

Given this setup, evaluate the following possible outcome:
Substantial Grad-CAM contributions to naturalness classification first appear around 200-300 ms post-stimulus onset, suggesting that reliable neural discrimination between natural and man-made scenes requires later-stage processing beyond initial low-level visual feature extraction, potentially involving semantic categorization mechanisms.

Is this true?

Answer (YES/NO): NO